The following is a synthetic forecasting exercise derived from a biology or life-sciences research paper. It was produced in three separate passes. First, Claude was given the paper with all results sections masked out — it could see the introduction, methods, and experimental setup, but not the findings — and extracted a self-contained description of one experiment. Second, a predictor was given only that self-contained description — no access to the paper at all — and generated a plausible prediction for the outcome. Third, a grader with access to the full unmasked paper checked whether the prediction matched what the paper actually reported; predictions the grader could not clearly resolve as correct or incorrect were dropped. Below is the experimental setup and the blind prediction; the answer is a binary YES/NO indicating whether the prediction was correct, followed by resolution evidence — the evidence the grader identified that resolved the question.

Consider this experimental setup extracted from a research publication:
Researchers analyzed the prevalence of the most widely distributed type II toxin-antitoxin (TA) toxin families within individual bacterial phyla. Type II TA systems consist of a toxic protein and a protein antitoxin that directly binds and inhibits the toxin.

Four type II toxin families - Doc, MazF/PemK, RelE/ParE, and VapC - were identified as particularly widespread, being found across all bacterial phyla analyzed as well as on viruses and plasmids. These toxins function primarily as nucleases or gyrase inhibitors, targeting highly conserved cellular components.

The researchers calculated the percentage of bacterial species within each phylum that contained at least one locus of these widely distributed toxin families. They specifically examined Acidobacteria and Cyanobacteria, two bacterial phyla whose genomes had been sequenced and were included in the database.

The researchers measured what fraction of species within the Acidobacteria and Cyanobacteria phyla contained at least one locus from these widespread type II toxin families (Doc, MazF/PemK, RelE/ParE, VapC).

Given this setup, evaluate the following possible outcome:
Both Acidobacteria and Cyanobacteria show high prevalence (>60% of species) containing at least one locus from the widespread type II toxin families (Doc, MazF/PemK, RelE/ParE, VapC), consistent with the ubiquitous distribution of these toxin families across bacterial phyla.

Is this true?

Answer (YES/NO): YES